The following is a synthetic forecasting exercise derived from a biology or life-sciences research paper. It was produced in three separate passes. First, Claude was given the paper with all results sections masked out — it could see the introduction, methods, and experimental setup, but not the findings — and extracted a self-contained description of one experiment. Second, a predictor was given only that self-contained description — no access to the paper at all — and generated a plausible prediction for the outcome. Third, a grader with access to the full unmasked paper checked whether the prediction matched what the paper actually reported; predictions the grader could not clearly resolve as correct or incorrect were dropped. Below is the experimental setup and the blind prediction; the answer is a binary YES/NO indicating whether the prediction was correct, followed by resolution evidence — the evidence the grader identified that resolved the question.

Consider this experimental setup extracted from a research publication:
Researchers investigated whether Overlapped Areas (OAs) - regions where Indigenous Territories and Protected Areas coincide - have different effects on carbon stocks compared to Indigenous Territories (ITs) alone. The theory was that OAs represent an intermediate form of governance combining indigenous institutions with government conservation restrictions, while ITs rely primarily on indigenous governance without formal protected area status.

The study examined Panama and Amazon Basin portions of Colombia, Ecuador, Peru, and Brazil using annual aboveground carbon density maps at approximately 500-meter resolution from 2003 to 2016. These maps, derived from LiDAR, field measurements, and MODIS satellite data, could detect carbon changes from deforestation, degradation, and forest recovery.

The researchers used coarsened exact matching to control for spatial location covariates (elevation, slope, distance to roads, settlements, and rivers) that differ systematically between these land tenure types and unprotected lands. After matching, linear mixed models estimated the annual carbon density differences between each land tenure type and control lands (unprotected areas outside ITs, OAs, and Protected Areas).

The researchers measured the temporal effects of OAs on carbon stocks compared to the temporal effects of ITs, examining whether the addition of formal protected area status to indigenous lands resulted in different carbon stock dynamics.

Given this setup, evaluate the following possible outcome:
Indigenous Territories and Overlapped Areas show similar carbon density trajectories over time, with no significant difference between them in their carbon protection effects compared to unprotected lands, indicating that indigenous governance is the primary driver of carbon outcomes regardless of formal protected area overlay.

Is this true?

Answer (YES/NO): NO